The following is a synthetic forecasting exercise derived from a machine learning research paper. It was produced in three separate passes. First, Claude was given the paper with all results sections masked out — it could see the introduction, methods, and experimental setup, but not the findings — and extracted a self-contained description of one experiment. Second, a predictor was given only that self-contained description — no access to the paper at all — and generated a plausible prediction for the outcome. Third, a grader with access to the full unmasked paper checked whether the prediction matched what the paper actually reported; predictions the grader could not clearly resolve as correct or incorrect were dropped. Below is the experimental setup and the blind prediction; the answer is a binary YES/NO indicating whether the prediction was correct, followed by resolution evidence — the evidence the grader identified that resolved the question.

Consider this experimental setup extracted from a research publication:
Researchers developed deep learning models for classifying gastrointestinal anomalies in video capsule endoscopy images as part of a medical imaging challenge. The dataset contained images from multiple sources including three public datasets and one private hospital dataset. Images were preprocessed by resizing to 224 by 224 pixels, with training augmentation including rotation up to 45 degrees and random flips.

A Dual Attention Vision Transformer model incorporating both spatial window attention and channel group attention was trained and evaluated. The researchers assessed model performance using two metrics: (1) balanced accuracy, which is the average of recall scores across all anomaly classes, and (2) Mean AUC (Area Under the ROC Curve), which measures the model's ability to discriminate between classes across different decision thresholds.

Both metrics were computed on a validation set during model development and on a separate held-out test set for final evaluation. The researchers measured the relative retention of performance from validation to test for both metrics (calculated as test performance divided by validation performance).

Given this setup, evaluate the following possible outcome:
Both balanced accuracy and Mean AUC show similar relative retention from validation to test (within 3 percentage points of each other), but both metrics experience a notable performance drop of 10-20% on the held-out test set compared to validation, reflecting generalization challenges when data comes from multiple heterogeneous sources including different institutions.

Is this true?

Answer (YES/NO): NO